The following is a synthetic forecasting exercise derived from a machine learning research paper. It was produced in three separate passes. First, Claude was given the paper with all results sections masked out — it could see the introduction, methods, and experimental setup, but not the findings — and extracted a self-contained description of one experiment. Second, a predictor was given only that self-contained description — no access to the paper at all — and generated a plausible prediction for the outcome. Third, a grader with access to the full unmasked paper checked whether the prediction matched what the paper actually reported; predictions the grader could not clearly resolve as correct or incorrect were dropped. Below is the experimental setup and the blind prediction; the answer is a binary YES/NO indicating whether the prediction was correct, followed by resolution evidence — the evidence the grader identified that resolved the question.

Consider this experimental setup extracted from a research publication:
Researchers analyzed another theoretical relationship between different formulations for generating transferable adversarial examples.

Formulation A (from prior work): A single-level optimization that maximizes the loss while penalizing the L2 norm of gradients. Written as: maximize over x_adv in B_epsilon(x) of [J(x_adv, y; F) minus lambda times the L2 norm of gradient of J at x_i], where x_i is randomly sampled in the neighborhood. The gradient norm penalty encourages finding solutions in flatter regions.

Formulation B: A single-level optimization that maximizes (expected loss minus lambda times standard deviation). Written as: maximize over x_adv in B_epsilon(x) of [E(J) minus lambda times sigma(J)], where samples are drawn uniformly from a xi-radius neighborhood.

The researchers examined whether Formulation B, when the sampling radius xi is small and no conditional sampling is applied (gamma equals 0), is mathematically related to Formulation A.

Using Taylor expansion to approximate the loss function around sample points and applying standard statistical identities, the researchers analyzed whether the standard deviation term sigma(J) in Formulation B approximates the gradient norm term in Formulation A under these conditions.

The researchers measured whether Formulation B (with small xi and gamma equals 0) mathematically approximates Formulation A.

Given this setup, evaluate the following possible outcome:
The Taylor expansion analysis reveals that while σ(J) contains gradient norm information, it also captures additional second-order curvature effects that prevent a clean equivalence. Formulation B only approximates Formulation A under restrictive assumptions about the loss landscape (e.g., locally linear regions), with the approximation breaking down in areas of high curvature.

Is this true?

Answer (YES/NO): NO